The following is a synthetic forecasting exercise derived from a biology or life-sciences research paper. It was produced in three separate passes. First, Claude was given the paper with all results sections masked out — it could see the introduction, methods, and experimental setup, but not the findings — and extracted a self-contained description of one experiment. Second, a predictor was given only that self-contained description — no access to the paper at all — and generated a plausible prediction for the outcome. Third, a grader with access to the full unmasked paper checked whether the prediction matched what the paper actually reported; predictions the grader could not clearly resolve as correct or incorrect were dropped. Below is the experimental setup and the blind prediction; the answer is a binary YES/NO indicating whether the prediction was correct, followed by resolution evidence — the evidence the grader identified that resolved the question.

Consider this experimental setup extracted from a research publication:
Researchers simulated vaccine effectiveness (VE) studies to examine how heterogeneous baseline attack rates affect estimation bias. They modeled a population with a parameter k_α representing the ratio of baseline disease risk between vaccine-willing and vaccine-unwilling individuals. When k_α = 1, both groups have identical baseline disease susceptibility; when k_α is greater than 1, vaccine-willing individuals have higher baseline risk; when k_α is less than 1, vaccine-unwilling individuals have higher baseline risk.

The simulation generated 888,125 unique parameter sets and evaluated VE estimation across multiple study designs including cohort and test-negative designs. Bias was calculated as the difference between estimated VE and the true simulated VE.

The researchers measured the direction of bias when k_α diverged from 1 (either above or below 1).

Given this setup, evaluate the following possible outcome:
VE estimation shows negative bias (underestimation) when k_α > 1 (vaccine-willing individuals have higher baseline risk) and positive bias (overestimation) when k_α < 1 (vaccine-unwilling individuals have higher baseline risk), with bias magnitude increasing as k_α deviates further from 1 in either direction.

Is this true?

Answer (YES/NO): YES